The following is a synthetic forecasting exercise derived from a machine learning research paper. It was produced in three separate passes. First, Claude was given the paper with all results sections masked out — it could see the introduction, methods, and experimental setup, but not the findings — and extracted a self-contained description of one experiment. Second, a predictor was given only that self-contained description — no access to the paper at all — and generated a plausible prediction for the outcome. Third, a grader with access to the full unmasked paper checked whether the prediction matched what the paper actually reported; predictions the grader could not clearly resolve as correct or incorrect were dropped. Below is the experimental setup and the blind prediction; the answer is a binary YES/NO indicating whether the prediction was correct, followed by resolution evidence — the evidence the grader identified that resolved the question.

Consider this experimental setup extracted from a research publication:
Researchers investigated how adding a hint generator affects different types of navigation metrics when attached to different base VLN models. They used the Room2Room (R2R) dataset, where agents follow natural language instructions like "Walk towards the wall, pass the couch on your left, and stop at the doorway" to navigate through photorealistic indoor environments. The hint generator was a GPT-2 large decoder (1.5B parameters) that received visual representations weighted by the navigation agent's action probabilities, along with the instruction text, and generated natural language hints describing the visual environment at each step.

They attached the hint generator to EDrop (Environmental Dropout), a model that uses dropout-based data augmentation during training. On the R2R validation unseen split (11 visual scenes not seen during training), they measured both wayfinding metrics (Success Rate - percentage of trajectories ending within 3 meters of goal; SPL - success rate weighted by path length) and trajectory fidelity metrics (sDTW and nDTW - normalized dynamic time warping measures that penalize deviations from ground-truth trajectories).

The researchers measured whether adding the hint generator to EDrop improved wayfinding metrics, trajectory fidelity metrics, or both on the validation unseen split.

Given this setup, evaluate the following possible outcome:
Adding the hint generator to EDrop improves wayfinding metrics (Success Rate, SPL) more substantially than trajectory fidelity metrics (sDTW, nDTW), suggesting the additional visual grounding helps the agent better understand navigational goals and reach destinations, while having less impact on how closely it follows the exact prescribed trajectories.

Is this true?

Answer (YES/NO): NO